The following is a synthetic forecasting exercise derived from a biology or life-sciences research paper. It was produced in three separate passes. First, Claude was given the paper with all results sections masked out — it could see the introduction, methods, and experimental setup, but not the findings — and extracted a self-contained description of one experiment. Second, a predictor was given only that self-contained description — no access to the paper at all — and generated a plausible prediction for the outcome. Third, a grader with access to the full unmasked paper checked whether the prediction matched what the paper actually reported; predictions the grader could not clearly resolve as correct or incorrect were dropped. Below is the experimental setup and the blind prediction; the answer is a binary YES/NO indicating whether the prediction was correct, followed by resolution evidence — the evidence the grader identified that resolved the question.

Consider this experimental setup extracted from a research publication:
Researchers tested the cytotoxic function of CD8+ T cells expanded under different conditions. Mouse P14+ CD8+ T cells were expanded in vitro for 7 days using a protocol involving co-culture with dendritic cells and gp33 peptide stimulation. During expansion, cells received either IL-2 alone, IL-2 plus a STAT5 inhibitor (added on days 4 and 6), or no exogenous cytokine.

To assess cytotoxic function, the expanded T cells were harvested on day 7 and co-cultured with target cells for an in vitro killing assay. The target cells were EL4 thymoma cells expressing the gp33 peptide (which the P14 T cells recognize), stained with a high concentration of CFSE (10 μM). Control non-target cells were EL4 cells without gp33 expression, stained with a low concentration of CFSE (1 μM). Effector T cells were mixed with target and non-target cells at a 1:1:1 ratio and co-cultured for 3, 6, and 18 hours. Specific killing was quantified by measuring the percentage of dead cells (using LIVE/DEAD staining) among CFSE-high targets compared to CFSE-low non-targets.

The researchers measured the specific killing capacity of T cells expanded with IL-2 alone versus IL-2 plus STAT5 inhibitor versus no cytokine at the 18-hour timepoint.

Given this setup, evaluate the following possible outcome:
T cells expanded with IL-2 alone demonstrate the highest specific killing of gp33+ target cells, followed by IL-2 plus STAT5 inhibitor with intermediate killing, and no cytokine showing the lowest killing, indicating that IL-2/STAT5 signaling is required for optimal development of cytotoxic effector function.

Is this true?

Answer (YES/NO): NO